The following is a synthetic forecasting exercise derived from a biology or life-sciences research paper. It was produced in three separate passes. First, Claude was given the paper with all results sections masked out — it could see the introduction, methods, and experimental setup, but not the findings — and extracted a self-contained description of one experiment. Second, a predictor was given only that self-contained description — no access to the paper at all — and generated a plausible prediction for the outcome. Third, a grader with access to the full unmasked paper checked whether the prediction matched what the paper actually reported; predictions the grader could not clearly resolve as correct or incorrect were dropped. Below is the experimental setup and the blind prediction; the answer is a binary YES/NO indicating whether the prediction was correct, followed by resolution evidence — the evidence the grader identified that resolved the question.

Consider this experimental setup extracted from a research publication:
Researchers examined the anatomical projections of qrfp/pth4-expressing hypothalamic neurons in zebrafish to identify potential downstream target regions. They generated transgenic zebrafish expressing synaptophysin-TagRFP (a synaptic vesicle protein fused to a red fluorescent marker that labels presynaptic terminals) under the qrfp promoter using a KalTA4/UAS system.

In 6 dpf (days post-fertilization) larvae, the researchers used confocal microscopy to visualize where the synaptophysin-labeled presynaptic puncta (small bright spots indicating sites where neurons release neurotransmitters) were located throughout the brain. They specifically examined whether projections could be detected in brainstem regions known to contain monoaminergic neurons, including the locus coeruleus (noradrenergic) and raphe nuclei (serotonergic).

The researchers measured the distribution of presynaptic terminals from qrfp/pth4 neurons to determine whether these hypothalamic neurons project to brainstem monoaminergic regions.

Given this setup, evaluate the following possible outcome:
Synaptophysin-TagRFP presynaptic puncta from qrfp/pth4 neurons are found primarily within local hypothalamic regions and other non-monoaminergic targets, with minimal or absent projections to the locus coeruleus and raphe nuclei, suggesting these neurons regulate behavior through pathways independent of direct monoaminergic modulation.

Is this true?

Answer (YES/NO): NO